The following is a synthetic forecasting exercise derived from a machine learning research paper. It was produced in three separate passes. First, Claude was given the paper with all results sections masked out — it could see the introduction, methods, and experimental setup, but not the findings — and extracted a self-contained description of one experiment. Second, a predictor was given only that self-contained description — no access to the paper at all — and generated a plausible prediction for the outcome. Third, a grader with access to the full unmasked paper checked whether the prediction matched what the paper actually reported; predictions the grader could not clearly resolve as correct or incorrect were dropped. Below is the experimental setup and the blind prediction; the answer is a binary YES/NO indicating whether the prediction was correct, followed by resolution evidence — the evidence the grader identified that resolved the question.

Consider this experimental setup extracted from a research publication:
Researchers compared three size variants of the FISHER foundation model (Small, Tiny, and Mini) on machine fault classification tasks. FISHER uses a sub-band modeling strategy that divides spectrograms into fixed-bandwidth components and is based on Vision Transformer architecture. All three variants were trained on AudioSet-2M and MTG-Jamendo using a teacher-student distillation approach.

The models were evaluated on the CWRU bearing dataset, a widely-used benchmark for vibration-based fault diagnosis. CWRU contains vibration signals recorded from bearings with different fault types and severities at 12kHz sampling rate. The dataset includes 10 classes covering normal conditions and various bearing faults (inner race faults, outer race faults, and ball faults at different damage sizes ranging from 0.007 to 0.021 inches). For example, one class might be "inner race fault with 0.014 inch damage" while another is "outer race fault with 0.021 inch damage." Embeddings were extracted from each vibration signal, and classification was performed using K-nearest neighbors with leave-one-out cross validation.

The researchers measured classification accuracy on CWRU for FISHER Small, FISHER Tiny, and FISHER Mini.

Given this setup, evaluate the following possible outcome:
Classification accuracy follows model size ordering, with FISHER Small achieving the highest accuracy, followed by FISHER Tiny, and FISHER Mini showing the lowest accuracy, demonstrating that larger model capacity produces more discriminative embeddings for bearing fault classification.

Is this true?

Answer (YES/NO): YES